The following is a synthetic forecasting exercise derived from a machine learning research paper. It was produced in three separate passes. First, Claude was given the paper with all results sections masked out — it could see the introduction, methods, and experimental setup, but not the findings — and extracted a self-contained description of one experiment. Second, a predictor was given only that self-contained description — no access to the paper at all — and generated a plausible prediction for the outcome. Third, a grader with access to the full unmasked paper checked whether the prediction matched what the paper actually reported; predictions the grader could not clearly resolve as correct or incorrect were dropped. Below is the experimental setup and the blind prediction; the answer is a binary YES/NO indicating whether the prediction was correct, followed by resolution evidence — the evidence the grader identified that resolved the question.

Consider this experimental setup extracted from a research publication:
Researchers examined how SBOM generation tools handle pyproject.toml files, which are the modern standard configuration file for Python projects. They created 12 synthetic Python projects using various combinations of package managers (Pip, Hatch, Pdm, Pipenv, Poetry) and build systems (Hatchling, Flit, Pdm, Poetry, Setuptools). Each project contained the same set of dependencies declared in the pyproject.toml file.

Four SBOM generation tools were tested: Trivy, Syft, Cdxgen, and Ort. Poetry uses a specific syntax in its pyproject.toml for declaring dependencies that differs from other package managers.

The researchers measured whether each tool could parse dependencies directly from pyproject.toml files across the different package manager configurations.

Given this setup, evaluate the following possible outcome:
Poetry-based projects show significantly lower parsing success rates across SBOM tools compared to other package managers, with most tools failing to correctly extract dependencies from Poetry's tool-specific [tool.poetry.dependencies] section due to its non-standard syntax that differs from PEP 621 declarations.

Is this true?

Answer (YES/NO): NO